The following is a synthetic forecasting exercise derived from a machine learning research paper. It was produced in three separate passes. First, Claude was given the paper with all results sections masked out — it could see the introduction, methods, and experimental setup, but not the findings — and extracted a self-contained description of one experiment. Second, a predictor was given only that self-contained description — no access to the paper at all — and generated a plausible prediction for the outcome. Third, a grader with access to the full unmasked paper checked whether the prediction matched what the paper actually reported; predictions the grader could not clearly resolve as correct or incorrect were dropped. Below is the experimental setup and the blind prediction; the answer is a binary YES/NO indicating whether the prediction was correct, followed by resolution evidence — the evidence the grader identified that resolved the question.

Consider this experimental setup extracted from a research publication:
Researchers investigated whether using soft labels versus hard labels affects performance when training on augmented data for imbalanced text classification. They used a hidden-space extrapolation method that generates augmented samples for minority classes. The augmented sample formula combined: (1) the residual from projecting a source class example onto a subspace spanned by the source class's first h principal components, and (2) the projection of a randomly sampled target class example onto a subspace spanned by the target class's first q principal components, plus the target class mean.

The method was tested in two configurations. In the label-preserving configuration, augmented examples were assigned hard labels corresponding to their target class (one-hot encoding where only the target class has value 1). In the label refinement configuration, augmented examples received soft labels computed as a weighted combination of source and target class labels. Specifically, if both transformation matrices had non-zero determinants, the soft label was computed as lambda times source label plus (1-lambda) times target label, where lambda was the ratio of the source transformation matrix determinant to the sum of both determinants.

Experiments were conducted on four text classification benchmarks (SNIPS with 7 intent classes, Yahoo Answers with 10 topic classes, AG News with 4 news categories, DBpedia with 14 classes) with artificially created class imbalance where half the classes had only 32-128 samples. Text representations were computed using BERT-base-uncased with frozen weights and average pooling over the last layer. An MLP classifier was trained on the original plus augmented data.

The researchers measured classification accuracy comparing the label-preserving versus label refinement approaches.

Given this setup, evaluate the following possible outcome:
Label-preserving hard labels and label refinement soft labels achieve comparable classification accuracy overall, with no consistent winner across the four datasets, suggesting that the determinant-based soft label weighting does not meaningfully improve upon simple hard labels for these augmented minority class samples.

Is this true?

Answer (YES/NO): NO